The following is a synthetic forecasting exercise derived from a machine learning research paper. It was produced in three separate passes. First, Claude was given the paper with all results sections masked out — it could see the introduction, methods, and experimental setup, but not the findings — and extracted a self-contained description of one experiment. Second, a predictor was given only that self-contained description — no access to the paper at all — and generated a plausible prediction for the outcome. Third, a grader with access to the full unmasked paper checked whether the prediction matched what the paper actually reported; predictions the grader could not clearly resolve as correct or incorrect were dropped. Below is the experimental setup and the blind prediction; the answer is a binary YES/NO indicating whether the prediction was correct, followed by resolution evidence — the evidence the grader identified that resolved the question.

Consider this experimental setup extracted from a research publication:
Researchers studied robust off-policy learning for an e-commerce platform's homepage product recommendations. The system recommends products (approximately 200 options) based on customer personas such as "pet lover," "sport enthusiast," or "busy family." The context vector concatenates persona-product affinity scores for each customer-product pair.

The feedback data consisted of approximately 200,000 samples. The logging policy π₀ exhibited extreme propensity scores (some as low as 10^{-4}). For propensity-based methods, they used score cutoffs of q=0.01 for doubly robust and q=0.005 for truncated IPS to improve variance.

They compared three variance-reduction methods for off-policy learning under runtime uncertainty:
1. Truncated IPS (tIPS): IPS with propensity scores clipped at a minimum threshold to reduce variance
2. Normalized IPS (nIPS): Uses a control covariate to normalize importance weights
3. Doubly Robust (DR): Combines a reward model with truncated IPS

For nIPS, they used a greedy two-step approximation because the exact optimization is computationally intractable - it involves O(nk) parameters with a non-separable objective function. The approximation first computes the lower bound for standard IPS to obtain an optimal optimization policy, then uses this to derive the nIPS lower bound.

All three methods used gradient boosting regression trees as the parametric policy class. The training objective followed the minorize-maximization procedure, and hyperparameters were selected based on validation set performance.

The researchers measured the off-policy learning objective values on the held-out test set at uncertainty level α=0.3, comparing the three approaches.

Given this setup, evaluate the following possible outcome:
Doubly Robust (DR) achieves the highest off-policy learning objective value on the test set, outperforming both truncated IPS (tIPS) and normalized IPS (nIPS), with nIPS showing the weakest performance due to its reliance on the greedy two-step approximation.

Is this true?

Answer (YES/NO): YES